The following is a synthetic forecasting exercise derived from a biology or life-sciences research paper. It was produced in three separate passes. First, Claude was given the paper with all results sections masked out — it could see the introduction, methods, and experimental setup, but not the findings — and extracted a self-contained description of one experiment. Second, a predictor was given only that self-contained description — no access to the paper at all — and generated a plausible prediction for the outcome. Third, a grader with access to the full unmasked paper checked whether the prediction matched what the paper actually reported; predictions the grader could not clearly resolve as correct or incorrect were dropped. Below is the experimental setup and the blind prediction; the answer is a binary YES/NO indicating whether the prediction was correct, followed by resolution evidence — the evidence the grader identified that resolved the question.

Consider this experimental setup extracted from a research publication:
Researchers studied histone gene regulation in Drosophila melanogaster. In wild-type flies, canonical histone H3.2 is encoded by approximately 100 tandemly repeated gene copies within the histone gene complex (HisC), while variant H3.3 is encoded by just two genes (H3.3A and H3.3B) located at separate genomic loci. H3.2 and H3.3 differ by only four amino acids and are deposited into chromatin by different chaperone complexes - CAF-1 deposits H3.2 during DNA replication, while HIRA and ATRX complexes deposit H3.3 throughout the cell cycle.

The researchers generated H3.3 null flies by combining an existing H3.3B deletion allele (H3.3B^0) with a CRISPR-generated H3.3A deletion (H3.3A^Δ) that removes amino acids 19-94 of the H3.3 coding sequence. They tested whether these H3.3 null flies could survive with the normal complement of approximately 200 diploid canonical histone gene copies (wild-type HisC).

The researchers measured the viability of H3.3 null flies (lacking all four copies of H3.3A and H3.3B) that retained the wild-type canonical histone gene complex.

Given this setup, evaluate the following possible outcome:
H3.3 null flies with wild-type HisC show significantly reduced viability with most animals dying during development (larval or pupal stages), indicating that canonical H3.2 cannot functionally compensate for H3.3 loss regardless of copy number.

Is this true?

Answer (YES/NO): NO